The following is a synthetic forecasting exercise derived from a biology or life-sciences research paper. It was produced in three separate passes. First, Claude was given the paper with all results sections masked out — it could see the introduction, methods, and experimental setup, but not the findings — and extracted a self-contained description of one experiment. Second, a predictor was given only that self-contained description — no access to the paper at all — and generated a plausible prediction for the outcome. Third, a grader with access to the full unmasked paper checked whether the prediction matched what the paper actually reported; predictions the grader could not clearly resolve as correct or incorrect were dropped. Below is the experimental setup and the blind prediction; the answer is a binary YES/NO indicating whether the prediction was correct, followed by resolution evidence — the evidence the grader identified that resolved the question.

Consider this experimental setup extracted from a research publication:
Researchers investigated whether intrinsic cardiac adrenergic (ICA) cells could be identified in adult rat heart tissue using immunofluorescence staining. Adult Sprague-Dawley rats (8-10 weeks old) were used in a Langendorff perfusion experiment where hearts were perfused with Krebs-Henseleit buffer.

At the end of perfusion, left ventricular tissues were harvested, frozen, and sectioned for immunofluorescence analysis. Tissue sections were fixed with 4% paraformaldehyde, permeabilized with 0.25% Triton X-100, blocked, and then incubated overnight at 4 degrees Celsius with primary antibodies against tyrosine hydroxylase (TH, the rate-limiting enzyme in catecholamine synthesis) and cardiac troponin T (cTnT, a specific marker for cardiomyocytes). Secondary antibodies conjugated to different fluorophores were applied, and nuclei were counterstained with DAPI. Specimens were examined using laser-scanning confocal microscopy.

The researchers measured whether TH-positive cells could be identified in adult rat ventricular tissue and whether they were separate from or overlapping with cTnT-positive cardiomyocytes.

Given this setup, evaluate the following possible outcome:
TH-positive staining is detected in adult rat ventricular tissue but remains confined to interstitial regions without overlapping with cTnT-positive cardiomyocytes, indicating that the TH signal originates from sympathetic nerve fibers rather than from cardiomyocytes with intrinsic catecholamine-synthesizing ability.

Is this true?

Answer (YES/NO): NO